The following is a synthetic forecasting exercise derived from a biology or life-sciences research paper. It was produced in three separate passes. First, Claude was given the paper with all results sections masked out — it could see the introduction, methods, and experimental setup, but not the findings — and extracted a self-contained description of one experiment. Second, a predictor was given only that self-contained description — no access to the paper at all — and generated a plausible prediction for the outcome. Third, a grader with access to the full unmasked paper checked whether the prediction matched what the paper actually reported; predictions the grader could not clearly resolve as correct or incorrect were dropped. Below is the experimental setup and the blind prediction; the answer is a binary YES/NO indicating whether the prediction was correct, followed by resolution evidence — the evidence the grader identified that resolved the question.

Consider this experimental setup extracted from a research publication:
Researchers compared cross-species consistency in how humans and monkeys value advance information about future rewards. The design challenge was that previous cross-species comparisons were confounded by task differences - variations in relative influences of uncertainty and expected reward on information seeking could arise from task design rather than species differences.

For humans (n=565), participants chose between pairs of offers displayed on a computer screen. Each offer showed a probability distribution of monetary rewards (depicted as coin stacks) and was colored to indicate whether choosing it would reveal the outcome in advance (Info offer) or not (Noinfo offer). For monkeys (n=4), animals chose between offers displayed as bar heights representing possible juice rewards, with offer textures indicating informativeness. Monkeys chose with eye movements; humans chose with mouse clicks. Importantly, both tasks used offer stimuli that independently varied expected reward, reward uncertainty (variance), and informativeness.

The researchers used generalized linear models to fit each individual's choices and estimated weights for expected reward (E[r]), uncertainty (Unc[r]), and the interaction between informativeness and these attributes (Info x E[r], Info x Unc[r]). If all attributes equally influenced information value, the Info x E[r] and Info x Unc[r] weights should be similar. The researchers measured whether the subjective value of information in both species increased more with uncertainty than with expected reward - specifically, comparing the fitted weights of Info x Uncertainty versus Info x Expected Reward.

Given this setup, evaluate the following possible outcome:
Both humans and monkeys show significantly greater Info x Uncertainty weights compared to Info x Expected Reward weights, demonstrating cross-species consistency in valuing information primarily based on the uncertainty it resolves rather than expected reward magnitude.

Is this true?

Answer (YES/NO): YES